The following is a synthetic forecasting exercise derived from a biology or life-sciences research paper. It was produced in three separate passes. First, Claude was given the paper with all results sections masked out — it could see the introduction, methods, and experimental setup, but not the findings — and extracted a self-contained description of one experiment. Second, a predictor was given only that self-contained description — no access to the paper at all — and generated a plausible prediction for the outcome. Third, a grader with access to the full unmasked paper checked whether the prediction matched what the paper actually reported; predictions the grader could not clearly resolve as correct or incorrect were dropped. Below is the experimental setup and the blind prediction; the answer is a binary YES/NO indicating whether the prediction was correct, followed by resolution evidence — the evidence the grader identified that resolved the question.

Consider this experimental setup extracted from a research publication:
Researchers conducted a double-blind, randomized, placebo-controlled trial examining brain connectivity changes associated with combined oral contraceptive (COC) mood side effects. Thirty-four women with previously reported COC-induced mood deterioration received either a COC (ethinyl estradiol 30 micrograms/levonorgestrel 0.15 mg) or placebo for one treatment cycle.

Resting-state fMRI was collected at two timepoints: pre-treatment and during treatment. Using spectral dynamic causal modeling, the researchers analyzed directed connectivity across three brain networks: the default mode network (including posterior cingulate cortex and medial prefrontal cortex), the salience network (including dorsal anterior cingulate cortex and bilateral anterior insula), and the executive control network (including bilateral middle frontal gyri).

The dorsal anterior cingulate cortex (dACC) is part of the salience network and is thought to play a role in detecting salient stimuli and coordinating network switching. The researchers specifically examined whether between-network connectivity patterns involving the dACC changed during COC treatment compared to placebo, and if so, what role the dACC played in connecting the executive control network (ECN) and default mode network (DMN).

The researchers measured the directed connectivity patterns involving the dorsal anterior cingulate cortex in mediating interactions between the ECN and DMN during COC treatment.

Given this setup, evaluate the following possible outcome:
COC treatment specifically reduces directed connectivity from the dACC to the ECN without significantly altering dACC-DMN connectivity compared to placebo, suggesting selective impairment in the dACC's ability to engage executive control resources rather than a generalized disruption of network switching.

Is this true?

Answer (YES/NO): NO